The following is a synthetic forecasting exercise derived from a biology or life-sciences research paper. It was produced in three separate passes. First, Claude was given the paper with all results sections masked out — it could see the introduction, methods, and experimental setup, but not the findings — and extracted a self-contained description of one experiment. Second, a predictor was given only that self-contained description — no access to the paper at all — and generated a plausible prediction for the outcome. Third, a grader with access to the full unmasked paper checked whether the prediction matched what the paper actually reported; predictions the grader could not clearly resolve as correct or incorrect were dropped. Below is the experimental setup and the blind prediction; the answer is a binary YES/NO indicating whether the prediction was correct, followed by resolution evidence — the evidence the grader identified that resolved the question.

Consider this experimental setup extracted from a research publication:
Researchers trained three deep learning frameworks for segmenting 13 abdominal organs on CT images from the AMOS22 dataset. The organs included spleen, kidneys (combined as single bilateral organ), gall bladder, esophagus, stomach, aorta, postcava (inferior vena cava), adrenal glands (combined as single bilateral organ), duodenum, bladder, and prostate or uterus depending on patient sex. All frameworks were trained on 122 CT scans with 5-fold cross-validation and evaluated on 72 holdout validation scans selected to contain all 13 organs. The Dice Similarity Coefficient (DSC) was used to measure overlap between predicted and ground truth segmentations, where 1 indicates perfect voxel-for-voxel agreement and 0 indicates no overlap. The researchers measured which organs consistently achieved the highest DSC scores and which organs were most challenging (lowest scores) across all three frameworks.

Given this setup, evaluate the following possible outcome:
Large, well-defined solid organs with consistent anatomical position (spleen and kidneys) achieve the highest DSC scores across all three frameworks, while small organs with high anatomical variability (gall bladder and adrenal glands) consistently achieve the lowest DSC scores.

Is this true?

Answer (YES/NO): NO